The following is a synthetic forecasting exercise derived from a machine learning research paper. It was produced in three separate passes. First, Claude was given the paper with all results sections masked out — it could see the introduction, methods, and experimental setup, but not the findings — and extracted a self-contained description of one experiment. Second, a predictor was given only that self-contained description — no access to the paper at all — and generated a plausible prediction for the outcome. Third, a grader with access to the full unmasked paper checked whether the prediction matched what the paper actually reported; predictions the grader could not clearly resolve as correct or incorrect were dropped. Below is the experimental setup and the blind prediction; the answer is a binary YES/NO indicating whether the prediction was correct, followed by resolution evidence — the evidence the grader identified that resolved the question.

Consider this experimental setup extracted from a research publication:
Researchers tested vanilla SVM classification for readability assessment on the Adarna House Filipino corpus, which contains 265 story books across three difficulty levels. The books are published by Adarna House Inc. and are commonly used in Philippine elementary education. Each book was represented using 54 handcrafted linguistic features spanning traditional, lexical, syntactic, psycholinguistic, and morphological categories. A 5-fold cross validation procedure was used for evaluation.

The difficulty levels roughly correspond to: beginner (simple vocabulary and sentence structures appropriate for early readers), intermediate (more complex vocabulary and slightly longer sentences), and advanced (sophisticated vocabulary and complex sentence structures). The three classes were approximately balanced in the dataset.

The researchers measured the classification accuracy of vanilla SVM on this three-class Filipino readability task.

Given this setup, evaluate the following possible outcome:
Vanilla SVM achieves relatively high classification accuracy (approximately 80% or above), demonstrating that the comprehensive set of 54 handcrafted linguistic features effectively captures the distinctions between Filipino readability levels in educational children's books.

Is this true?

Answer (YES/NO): NO